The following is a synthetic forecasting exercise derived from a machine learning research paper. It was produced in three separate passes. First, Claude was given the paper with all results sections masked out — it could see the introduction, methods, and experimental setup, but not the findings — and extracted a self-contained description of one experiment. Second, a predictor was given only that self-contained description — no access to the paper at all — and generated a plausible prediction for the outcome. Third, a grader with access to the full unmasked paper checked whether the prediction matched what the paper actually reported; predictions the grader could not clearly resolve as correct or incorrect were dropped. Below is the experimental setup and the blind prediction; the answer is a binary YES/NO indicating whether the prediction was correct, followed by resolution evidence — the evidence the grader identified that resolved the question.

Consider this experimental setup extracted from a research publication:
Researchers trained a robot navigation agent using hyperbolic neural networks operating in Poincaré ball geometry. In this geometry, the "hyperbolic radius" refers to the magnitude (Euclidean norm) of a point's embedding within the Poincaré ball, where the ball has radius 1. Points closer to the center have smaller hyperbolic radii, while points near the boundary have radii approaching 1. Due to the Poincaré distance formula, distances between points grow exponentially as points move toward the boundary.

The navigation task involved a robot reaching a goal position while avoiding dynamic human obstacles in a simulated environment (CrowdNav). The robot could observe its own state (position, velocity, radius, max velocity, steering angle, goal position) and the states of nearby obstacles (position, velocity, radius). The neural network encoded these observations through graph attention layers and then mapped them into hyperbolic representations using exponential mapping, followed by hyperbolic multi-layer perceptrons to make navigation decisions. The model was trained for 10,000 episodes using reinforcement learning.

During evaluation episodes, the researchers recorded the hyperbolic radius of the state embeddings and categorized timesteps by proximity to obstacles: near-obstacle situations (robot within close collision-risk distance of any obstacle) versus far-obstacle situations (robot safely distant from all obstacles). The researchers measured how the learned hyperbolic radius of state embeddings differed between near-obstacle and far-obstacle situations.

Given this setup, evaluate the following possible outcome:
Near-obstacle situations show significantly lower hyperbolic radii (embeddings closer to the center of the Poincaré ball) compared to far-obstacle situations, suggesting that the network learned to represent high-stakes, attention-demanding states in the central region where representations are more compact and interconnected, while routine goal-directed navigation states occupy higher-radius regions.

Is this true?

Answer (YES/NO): YES